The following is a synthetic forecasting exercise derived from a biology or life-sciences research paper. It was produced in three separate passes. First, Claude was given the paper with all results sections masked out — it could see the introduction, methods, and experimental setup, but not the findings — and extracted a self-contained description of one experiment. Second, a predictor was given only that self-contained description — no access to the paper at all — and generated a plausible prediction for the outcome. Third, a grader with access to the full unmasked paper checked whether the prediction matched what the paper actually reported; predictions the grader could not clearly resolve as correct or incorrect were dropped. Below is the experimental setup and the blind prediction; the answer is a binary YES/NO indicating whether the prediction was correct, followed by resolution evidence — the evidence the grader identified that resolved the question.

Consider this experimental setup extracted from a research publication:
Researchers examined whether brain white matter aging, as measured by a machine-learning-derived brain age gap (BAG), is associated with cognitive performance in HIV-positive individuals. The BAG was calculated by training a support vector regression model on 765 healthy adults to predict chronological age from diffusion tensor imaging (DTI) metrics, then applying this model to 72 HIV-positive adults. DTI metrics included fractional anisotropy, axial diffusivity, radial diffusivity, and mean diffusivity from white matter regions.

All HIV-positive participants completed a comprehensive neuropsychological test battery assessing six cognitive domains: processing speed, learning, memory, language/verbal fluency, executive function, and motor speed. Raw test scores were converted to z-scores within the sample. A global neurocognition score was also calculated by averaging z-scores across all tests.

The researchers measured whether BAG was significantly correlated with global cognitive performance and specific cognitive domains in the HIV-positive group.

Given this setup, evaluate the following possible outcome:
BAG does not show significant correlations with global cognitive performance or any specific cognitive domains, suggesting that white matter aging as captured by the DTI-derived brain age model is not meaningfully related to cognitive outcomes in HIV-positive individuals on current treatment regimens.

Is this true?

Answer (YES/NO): NO